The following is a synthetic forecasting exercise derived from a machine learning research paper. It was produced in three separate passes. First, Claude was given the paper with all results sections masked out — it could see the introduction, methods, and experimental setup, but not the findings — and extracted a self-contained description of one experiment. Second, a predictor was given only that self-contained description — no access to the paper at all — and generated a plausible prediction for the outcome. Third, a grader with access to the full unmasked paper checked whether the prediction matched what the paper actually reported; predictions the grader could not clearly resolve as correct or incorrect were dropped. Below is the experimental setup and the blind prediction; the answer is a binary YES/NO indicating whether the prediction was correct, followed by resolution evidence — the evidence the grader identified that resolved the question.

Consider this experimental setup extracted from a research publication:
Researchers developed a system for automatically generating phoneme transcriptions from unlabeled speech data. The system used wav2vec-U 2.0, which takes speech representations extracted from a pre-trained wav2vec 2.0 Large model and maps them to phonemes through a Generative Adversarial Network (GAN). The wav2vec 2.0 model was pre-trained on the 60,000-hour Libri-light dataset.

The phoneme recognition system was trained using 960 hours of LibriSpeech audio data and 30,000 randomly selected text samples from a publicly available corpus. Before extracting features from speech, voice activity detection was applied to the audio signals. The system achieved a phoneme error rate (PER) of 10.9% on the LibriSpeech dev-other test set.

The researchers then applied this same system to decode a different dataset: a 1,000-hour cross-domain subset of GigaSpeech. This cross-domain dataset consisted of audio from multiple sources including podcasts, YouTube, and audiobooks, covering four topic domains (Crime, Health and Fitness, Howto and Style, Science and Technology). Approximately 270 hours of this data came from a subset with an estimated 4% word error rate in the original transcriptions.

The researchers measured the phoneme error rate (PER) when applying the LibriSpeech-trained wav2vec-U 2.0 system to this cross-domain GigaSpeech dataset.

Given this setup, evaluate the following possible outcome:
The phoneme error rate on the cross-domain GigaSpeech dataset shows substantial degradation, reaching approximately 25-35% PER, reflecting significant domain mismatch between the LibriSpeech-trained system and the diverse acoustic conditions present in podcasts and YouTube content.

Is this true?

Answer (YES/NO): NO